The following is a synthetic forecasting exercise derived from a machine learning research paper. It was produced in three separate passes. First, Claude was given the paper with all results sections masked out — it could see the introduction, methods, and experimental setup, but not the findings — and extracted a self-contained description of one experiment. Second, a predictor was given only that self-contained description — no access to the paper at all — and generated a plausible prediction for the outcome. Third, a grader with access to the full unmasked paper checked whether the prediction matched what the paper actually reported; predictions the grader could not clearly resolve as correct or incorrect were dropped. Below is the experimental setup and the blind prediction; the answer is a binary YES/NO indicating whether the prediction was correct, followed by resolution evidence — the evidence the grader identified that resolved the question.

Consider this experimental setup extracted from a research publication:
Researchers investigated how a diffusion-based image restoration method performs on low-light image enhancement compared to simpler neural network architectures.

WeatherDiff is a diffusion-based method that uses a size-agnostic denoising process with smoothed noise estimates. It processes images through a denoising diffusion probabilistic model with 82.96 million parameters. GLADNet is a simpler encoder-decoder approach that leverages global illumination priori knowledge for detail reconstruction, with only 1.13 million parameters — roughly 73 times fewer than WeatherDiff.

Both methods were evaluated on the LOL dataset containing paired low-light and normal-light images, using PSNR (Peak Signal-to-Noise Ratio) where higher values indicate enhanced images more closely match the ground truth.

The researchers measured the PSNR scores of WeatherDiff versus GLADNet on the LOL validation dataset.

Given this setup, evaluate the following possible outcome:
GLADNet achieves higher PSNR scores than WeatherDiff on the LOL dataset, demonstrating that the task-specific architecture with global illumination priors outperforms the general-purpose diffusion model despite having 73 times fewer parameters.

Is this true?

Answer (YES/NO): YES